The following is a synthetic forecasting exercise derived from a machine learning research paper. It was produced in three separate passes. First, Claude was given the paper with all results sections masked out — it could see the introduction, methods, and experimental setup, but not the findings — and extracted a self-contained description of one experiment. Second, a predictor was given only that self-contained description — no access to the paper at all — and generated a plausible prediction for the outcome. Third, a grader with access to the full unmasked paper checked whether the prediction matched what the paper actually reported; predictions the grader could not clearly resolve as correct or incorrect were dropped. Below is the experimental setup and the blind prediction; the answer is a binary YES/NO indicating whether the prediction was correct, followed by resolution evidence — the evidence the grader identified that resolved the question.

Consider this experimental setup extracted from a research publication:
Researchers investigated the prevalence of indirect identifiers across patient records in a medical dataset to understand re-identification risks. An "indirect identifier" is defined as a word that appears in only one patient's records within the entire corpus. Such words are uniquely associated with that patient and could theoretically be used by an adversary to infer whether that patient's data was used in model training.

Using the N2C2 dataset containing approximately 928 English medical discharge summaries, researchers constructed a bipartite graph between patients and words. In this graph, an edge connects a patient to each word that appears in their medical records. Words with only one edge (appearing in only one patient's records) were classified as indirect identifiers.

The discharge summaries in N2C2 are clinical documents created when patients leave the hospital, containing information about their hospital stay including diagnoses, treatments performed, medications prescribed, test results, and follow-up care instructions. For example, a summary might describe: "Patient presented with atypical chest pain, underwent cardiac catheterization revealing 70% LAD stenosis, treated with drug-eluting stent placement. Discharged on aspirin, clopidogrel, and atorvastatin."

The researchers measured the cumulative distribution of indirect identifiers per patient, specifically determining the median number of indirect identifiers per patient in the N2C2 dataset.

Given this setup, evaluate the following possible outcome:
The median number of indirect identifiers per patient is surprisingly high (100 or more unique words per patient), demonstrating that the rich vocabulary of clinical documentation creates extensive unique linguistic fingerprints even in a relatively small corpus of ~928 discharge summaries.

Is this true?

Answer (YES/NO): NO